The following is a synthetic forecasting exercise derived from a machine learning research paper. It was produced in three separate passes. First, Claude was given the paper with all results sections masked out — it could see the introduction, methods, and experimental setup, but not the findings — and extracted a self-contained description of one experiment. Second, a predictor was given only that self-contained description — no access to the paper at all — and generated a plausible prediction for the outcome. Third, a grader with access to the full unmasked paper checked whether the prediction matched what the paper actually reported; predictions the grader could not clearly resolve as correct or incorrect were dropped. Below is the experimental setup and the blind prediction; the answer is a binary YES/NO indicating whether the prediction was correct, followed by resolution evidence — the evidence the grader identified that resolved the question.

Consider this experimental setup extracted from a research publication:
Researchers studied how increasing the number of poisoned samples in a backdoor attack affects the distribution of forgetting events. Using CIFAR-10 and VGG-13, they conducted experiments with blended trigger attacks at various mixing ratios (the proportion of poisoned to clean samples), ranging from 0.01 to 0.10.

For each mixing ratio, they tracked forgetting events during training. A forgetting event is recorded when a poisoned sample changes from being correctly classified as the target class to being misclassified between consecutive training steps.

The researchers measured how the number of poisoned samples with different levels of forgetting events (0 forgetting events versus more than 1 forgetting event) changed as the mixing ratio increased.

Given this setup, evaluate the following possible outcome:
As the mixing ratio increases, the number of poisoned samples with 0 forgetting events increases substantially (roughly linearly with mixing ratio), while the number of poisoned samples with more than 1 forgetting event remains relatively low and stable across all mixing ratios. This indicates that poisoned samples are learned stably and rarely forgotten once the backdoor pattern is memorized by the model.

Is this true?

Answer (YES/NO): YES